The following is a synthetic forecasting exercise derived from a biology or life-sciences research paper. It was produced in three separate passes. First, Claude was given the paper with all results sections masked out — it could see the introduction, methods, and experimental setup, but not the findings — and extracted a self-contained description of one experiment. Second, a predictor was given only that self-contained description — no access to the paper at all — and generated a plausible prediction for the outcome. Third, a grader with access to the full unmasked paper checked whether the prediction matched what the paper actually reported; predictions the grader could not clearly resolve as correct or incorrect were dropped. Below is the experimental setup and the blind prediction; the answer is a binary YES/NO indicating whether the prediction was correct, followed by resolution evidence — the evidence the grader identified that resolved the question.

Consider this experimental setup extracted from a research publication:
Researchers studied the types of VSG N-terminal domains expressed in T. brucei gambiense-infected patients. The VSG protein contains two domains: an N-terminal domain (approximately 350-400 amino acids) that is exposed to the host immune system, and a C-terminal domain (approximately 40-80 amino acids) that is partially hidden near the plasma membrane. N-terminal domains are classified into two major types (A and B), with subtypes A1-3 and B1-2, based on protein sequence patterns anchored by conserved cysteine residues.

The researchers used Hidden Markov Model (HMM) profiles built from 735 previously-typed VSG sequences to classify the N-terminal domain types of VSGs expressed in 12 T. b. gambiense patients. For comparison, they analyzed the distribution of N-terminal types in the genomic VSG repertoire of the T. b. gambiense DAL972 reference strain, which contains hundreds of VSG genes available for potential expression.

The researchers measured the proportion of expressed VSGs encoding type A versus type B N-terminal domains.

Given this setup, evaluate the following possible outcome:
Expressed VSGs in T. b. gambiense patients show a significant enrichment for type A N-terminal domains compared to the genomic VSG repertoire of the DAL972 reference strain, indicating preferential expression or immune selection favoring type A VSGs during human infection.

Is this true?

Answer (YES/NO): NO